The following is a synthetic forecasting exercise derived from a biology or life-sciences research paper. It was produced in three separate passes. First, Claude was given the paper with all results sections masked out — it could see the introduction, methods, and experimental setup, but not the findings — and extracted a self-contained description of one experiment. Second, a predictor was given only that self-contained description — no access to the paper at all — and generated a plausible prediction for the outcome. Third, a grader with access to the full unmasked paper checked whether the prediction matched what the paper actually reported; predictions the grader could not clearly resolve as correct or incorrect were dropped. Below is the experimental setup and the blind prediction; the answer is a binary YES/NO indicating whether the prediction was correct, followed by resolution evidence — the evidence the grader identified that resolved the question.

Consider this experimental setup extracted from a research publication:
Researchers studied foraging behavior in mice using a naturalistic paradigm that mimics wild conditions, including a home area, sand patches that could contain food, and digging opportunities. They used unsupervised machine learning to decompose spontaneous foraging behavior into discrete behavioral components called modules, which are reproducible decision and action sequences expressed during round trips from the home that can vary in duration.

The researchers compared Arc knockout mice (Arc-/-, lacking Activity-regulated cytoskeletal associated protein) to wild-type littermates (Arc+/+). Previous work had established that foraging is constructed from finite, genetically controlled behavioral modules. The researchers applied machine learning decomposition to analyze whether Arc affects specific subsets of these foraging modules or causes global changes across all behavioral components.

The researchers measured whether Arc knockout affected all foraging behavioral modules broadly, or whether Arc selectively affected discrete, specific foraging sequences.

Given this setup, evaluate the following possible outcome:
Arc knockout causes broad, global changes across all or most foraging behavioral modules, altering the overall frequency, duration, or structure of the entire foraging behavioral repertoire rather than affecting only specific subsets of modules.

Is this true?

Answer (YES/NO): NO